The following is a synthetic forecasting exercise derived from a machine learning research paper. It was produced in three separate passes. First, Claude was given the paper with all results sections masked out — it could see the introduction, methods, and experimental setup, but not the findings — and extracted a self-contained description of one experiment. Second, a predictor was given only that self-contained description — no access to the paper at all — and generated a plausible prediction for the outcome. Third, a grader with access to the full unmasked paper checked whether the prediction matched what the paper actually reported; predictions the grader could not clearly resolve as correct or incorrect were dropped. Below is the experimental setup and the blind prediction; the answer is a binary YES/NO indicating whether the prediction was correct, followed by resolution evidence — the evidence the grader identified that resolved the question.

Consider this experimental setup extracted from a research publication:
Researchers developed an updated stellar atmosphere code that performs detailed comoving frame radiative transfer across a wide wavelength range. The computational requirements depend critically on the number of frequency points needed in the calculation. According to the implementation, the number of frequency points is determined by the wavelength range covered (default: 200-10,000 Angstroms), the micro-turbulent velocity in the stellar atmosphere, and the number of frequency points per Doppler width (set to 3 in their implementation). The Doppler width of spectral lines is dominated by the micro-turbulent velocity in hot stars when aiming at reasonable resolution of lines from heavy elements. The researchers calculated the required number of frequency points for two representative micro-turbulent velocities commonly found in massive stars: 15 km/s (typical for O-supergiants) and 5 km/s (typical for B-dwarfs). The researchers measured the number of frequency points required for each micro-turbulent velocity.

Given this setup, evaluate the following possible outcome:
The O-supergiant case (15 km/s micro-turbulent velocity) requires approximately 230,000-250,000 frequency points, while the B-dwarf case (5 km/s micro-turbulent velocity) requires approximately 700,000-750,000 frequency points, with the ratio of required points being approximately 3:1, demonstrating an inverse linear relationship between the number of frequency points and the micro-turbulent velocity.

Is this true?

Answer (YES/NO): YES